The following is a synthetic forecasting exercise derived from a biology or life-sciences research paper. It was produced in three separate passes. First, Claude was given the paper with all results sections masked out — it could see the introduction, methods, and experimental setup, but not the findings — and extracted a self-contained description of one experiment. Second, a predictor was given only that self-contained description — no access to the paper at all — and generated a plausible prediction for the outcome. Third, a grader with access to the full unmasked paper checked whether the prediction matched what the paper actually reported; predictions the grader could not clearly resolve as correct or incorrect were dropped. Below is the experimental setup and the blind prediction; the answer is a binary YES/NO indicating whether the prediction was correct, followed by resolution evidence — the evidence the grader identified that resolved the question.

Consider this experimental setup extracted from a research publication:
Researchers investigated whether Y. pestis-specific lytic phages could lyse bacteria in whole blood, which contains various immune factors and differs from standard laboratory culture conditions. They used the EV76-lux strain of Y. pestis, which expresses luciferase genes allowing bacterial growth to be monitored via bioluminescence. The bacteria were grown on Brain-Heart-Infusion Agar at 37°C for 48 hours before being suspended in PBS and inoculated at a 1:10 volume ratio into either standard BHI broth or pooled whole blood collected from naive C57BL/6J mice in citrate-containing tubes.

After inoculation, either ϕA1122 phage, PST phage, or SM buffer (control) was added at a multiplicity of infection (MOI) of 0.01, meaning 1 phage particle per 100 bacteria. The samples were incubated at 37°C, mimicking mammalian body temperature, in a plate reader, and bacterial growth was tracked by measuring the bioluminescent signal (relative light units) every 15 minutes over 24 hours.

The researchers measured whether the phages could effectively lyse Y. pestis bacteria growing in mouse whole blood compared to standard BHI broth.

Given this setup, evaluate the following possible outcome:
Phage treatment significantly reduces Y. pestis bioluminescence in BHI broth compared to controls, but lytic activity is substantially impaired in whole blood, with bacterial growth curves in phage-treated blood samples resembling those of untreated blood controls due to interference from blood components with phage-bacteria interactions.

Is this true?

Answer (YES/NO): NO